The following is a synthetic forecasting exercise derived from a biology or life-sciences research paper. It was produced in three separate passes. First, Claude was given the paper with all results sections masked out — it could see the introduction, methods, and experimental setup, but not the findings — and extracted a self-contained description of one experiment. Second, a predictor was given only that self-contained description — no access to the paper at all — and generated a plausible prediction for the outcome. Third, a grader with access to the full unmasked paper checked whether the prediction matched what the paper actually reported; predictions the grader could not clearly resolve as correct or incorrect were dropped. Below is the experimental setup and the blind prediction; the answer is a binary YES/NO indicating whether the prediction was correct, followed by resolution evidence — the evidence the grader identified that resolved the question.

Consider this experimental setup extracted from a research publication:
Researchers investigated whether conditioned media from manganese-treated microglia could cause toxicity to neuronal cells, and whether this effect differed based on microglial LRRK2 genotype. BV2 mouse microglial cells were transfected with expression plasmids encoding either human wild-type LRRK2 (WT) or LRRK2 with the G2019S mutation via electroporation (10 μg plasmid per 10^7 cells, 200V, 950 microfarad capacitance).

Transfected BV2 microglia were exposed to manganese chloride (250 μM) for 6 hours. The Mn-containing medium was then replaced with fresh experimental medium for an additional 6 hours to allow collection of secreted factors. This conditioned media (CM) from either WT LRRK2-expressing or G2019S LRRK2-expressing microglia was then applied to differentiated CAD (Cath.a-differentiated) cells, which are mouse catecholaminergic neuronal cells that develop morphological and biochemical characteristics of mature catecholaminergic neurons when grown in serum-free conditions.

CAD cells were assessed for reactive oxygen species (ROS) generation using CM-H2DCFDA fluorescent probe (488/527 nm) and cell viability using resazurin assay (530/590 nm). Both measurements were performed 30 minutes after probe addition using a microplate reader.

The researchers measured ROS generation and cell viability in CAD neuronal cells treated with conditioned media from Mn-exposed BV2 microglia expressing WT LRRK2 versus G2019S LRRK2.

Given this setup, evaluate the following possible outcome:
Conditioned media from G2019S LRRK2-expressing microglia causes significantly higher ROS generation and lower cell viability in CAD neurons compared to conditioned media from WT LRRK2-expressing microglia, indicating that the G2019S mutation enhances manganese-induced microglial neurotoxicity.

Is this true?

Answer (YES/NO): YES